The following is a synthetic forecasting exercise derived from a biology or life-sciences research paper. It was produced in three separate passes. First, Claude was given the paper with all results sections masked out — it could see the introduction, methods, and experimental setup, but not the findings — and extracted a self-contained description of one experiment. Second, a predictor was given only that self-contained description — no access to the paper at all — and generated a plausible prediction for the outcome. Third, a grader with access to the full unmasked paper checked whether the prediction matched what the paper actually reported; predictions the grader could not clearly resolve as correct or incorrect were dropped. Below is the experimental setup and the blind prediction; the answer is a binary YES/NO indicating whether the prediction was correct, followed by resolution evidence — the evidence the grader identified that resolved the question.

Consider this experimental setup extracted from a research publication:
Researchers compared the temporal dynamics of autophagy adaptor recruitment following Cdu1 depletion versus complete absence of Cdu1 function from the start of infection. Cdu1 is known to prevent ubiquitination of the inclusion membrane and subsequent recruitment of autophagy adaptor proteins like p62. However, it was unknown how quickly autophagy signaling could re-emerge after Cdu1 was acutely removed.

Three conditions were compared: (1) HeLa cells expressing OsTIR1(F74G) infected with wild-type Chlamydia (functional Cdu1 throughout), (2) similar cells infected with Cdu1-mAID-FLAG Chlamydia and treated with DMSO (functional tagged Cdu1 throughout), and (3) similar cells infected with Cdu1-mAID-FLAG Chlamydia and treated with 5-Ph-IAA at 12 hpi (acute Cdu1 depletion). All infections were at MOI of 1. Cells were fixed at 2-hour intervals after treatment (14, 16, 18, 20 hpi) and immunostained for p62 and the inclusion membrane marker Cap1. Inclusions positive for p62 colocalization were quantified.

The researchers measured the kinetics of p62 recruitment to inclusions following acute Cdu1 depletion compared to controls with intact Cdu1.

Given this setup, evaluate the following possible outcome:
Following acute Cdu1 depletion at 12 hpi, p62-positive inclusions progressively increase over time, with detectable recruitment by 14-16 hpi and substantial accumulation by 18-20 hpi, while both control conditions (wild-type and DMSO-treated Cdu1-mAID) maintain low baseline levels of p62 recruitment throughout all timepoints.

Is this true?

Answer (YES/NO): YES